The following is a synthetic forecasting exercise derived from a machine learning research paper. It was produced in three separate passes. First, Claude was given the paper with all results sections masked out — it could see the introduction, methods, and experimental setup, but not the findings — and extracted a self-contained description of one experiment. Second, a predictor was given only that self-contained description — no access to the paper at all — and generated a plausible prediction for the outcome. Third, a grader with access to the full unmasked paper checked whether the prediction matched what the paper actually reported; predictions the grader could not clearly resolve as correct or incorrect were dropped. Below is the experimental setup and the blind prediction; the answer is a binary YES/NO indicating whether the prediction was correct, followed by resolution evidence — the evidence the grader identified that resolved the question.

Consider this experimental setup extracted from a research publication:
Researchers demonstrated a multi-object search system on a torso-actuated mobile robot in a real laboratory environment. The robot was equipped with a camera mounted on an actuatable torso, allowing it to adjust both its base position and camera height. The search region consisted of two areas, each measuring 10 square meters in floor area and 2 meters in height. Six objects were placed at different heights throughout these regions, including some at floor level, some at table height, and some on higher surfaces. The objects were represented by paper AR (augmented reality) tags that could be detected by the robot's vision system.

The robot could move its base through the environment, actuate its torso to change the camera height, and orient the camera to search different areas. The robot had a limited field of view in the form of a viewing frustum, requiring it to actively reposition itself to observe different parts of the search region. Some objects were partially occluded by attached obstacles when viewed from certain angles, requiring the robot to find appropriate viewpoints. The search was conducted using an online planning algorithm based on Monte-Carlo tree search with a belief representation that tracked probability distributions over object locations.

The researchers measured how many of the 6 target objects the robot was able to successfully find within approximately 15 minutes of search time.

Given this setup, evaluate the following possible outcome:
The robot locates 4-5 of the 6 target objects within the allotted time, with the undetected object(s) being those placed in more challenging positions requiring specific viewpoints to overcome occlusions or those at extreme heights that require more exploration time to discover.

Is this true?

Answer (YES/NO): NO